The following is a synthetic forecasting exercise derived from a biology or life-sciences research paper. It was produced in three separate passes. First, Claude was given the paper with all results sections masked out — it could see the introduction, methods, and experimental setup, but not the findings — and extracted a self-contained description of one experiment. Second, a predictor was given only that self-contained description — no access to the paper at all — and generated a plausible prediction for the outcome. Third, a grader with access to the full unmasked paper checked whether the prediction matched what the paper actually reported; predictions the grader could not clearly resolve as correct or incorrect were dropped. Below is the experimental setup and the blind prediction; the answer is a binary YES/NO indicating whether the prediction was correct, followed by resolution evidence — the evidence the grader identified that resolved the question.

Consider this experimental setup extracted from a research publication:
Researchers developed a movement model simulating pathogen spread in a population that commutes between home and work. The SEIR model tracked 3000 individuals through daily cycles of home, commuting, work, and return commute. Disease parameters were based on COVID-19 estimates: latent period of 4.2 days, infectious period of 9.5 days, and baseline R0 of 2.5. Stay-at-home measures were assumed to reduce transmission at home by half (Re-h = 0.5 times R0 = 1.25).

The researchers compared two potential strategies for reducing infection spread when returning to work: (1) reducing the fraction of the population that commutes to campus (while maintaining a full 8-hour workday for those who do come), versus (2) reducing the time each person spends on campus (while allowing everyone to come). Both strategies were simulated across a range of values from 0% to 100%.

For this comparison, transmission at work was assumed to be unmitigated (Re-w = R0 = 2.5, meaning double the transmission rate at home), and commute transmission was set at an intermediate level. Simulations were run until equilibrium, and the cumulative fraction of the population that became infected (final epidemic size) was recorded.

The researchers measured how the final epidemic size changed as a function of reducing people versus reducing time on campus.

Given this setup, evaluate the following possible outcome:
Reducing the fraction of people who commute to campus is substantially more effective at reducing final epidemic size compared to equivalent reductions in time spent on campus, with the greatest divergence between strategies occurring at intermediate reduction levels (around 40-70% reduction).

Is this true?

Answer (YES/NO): NO